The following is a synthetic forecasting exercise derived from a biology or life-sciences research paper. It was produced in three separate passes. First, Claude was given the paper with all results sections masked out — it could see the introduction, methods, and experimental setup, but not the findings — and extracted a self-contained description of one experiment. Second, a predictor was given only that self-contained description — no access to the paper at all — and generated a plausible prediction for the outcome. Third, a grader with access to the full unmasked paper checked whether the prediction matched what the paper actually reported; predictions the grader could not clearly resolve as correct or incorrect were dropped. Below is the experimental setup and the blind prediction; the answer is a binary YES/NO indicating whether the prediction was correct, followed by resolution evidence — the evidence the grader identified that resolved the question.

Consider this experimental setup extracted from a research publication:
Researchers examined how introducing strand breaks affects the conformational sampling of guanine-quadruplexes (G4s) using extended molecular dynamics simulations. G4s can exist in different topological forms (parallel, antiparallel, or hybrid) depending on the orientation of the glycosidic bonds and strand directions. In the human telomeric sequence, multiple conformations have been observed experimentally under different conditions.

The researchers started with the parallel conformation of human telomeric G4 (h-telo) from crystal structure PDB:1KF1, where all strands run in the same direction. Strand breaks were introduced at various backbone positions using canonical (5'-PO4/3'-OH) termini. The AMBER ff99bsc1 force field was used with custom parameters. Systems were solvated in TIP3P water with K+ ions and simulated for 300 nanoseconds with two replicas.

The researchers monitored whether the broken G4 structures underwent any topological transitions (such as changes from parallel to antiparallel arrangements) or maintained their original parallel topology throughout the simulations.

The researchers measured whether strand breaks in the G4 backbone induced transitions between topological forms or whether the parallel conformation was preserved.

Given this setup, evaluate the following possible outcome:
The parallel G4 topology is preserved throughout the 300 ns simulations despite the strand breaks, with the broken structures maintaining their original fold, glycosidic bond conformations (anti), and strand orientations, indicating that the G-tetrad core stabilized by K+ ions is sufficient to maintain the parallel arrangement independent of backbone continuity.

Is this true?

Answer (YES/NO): YES